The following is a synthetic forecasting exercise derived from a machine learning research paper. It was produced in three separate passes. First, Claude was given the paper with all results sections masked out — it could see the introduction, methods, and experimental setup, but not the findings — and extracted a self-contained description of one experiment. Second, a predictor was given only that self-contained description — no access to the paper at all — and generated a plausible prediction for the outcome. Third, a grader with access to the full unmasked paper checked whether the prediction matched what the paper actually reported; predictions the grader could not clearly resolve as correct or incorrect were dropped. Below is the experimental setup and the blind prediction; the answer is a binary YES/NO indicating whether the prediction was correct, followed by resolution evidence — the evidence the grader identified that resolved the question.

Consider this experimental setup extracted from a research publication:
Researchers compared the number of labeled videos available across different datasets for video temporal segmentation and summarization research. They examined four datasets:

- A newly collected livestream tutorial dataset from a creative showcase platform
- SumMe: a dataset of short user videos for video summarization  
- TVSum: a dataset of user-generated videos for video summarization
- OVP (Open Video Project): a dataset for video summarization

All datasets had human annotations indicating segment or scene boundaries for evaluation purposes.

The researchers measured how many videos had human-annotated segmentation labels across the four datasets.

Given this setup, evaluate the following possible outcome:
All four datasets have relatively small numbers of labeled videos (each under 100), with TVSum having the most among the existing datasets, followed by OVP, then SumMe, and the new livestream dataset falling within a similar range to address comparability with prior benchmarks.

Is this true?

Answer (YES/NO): NO